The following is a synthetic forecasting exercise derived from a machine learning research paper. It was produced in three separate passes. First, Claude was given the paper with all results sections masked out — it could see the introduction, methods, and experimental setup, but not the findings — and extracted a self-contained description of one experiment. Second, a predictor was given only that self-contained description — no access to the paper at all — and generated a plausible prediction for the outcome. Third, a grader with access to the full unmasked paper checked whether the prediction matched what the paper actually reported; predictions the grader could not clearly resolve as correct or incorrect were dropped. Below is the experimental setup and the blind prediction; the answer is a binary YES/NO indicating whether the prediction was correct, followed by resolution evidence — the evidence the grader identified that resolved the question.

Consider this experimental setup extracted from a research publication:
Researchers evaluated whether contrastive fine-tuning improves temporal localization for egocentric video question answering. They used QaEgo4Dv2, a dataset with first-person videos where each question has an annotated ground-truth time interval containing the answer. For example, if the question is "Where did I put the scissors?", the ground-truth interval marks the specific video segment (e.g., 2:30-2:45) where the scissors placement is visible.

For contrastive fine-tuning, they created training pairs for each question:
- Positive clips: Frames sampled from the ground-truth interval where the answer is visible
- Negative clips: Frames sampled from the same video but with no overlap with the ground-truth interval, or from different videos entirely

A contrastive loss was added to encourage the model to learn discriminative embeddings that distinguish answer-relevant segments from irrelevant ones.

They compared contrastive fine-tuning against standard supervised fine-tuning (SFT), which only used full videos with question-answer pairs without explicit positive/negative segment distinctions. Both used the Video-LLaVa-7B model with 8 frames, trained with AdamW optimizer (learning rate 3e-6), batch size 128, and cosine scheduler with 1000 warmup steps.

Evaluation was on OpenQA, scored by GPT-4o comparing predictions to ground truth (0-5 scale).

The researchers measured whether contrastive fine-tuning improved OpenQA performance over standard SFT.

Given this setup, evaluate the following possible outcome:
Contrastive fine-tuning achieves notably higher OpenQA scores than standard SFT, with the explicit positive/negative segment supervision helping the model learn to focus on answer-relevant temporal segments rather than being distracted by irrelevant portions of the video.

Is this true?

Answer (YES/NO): NO